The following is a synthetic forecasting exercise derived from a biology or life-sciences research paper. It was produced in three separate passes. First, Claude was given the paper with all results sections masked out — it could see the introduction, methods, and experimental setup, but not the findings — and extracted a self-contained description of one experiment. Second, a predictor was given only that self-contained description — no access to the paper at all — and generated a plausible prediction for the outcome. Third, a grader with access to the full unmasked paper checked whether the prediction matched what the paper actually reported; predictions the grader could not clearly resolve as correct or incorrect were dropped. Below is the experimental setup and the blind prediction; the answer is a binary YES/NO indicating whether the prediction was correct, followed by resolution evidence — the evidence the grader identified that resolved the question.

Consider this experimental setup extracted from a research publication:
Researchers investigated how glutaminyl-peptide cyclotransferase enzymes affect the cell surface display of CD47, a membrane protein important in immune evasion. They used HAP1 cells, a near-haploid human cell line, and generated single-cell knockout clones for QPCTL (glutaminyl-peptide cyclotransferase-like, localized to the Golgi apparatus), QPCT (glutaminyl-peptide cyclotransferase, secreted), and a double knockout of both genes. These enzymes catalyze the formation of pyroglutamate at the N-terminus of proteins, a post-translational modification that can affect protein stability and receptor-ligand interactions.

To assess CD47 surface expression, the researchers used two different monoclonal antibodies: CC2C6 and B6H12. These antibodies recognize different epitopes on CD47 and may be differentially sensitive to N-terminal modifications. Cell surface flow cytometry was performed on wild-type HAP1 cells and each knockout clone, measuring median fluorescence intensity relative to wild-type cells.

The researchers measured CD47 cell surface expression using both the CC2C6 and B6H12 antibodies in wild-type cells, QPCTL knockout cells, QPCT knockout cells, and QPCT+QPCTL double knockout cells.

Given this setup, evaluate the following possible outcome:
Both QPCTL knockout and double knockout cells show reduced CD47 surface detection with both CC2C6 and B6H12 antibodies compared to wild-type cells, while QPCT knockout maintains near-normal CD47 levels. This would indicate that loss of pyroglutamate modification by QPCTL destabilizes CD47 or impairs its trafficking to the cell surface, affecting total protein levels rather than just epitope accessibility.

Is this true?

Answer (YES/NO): NO